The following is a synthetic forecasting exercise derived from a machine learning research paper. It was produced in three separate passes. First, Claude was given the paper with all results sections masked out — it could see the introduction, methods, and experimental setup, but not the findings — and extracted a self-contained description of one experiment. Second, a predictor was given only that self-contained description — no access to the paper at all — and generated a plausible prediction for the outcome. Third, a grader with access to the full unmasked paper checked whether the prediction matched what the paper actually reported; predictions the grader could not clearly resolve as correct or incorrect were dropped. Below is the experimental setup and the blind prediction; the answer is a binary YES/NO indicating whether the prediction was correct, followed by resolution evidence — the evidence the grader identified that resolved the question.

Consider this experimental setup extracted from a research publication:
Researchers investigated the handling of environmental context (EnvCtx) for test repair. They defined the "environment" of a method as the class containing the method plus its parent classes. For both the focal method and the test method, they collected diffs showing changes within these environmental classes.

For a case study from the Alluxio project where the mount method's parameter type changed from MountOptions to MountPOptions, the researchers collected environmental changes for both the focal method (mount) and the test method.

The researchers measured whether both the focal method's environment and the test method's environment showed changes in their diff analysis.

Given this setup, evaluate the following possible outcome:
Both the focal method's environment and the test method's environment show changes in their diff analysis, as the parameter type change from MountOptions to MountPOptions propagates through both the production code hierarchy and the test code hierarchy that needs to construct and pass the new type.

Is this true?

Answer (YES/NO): NO